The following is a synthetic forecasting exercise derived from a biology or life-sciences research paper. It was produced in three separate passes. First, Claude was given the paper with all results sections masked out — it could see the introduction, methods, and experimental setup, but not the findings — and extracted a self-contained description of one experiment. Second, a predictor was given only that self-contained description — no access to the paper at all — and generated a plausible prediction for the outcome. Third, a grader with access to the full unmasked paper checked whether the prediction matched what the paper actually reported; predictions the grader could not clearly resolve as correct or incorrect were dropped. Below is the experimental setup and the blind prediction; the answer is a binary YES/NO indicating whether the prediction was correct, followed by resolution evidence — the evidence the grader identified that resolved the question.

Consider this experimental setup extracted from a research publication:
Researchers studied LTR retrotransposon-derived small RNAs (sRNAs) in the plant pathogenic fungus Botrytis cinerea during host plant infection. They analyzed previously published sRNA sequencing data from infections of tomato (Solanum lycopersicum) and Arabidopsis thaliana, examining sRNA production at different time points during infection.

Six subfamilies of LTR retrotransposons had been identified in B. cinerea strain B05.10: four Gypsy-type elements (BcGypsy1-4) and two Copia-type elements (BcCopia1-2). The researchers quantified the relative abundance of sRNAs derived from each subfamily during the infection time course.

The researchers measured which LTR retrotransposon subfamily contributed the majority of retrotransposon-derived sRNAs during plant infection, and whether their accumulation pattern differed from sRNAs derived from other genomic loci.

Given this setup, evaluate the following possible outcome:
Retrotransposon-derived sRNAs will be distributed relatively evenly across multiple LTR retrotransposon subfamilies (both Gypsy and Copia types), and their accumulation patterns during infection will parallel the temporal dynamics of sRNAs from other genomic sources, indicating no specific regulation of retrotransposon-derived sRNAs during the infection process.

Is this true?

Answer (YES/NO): NO